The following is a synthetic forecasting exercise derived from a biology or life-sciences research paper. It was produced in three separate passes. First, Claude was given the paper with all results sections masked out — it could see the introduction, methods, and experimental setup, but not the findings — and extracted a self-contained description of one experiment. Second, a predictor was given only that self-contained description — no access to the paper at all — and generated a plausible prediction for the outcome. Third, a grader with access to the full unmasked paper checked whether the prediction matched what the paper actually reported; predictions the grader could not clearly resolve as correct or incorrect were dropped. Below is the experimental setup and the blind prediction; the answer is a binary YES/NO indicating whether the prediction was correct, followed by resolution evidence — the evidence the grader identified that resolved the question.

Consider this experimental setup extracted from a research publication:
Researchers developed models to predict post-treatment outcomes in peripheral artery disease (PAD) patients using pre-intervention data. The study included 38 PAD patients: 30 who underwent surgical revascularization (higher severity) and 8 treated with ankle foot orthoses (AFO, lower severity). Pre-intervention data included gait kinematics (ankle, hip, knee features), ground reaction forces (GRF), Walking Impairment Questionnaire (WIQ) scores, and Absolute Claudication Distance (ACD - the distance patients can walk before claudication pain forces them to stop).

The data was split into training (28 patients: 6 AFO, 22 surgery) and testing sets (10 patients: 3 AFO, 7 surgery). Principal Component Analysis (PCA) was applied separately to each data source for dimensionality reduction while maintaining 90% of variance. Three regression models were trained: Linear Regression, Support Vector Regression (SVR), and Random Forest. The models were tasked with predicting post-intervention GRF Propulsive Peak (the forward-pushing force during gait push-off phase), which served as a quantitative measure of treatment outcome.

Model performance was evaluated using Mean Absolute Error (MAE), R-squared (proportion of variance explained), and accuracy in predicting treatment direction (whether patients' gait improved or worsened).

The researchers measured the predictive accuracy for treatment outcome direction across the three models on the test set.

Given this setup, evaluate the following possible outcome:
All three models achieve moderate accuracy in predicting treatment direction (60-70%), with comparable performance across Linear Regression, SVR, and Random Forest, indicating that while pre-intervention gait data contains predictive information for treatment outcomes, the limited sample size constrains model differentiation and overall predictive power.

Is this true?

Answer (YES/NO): NO